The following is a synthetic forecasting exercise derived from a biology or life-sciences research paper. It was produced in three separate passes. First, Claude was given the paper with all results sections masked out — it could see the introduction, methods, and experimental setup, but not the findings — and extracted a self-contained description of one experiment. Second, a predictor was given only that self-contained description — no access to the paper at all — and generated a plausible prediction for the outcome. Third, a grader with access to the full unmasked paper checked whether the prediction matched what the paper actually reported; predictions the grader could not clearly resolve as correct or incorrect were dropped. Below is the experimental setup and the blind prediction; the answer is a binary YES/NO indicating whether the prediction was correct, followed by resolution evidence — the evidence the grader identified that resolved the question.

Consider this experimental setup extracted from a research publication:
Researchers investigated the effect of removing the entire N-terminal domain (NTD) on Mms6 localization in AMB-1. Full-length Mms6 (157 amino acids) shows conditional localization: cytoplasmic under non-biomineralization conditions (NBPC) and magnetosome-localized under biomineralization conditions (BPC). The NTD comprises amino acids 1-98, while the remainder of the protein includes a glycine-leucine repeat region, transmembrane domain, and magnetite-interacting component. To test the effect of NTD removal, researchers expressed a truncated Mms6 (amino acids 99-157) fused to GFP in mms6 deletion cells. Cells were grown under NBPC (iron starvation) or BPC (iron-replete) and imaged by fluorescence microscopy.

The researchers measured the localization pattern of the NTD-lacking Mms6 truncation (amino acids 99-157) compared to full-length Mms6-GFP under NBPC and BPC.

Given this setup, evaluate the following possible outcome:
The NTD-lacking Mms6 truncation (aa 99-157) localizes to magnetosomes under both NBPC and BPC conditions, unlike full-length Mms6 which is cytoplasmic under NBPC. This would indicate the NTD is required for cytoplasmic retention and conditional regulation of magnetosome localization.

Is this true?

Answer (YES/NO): NO